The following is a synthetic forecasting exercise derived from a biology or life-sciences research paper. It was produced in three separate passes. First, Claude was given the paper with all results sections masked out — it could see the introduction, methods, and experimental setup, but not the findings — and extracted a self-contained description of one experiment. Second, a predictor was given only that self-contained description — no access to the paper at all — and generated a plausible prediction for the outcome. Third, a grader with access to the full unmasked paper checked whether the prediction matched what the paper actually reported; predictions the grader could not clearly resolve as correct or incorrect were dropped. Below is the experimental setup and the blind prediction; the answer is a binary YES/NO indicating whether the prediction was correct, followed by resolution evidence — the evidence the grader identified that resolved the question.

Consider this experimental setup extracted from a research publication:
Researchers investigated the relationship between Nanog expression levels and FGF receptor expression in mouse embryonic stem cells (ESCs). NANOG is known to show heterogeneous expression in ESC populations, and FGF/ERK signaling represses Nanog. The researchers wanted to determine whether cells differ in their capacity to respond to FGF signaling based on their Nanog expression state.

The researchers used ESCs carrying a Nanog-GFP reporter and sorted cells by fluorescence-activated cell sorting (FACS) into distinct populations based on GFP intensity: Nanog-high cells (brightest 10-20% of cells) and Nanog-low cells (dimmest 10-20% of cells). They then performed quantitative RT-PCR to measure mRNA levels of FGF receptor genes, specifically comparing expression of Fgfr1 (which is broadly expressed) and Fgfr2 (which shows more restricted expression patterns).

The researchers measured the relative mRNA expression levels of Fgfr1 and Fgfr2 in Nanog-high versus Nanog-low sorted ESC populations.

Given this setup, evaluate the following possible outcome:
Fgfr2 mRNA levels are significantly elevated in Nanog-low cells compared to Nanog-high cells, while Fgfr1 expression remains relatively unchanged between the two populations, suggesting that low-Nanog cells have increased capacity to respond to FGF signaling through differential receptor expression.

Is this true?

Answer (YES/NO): NO